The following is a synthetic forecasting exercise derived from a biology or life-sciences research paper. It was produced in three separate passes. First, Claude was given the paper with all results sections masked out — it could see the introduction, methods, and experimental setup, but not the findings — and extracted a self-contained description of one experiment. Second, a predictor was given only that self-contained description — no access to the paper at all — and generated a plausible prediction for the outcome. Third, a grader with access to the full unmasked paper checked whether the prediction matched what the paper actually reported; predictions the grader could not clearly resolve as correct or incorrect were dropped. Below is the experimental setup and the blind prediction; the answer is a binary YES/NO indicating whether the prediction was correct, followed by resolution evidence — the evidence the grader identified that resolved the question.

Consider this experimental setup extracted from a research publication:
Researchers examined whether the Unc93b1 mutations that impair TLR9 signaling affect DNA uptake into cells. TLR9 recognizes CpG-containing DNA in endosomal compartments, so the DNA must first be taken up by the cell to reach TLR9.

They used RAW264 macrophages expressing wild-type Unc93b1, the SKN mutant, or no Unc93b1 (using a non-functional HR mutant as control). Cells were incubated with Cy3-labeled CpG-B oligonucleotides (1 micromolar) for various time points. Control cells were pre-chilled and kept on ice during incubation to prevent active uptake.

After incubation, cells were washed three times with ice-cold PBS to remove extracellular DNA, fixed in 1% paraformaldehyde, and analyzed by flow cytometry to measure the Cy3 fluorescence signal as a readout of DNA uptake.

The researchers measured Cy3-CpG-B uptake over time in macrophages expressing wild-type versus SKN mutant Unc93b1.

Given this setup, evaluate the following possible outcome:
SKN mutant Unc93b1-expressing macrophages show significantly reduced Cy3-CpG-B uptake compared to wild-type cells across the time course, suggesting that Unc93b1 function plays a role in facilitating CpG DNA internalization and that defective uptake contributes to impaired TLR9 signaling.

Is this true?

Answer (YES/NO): NO